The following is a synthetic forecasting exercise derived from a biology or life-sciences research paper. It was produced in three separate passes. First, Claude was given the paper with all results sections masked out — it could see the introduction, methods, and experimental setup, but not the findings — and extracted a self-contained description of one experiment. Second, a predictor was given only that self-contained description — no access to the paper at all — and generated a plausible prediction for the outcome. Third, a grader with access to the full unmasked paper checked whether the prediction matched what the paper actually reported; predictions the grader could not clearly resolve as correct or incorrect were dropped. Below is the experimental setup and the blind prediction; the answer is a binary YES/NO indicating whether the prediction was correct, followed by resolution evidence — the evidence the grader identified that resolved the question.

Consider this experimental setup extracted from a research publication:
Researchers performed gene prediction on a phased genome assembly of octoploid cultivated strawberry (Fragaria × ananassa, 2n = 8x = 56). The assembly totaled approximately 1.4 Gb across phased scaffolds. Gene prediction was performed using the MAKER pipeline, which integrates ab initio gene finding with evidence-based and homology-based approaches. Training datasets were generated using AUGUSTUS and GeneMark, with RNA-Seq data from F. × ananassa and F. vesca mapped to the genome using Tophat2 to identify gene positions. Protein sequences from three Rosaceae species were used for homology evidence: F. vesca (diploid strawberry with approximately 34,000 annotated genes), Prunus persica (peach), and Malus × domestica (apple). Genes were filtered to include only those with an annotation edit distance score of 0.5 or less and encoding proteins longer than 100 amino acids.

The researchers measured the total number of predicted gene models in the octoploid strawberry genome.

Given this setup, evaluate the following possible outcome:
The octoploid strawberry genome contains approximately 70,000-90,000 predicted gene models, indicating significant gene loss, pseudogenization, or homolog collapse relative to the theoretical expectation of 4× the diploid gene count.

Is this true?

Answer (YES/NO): NO